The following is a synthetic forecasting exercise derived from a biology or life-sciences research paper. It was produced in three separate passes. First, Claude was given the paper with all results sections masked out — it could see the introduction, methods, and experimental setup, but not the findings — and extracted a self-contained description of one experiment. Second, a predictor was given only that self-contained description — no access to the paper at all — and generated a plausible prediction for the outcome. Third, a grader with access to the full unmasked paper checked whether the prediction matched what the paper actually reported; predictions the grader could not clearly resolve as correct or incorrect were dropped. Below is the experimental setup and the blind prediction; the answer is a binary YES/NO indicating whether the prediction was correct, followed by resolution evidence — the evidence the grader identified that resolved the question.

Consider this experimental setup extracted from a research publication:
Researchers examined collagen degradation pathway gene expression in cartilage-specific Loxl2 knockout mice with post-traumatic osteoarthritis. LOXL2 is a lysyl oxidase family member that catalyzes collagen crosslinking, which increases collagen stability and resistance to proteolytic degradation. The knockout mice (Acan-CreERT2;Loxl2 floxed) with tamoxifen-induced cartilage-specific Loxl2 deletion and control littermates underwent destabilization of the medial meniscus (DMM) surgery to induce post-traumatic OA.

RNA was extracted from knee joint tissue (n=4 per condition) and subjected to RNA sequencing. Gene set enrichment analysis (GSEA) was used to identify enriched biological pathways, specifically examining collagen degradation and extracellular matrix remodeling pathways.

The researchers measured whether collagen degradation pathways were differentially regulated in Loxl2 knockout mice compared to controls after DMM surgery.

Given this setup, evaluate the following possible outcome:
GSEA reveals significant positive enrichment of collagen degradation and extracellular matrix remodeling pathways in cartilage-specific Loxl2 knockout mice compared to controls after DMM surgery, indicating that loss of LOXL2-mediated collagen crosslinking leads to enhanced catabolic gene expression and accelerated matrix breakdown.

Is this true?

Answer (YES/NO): YES